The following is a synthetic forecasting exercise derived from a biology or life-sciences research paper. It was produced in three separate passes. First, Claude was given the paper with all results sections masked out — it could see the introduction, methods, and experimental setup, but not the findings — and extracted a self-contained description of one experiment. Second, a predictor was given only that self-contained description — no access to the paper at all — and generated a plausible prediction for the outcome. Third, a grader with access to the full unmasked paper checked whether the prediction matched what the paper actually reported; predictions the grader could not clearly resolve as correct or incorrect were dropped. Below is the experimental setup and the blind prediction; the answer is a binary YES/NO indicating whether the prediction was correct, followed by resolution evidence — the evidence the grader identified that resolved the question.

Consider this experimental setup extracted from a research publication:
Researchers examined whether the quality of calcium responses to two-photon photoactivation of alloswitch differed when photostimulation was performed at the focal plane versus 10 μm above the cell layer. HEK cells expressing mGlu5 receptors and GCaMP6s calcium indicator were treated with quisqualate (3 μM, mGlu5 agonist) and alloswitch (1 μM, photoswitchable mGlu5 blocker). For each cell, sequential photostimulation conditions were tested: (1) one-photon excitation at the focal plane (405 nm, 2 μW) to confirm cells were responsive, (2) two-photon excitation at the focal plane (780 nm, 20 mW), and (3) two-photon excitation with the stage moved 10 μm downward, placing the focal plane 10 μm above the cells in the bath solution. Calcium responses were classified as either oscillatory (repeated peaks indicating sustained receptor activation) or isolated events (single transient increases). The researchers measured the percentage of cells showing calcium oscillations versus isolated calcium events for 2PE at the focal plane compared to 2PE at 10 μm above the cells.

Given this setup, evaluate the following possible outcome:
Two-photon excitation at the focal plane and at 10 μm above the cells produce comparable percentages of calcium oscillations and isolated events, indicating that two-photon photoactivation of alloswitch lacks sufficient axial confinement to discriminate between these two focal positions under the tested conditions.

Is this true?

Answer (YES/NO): NO